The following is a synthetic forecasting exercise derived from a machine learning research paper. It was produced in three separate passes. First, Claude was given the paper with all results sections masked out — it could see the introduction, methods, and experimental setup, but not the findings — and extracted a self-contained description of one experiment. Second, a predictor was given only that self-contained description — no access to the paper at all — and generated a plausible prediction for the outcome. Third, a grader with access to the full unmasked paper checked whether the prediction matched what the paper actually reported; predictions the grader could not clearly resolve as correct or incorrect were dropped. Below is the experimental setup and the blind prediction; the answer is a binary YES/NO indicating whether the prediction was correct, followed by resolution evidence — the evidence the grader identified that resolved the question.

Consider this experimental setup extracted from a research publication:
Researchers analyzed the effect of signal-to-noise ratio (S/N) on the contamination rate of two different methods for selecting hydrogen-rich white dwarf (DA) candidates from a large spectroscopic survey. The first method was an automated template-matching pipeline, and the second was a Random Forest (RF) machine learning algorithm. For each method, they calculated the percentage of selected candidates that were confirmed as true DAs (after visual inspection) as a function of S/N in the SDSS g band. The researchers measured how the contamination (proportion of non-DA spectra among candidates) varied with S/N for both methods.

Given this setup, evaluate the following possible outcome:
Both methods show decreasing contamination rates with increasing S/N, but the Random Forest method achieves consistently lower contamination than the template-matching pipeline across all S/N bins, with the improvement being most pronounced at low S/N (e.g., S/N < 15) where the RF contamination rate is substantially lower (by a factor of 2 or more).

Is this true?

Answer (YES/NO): NO